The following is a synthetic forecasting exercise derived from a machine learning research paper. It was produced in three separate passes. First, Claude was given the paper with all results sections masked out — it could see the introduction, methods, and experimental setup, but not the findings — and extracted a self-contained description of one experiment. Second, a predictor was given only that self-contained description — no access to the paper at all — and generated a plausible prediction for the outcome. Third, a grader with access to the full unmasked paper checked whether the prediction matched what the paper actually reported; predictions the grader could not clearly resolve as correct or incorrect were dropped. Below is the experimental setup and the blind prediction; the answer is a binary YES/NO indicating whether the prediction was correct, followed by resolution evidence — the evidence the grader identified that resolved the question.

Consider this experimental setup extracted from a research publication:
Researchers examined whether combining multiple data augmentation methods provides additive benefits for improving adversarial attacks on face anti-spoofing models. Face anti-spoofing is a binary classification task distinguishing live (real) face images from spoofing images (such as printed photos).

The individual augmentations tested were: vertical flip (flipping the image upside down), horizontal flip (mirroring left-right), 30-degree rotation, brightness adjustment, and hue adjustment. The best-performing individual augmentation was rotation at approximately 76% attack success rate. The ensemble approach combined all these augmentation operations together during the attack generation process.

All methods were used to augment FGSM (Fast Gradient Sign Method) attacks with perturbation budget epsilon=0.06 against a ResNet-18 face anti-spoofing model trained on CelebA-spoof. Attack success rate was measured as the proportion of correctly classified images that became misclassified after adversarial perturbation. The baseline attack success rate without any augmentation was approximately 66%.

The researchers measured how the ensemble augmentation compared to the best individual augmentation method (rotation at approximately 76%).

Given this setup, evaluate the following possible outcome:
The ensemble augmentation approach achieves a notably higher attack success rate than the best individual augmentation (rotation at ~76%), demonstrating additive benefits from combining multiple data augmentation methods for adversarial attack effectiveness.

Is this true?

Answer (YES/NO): YES